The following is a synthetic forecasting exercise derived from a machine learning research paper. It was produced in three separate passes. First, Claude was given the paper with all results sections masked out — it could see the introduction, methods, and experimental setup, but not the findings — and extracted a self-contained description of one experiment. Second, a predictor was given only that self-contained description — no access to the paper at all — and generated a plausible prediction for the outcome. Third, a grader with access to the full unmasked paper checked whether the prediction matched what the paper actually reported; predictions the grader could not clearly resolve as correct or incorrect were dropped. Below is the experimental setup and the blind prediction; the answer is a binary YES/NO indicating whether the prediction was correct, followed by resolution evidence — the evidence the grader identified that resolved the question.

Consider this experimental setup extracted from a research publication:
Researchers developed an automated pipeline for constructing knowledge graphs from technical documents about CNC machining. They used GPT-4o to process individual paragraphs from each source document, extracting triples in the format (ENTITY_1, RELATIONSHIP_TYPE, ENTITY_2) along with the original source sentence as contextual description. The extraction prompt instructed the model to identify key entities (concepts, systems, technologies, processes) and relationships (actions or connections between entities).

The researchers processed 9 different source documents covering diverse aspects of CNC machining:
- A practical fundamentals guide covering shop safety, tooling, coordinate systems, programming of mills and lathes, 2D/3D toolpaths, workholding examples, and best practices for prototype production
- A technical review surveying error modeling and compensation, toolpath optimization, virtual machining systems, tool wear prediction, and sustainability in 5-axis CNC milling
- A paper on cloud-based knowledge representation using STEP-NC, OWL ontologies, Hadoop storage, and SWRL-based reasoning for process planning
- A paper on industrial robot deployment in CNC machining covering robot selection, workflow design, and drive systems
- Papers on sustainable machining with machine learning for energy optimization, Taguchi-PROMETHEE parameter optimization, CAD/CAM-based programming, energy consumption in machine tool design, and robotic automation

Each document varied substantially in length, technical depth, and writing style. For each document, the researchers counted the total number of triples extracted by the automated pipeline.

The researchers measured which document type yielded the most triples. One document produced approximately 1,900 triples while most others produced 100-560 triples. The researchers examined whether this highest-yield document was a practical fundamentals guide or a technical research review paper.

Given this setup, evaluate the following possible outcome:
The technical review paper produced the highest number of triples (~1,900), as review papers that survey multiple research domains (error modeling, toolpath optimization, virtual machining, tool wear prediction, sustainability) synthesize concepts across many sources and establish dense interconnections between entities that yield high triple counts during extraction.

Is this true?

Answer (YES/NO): NO